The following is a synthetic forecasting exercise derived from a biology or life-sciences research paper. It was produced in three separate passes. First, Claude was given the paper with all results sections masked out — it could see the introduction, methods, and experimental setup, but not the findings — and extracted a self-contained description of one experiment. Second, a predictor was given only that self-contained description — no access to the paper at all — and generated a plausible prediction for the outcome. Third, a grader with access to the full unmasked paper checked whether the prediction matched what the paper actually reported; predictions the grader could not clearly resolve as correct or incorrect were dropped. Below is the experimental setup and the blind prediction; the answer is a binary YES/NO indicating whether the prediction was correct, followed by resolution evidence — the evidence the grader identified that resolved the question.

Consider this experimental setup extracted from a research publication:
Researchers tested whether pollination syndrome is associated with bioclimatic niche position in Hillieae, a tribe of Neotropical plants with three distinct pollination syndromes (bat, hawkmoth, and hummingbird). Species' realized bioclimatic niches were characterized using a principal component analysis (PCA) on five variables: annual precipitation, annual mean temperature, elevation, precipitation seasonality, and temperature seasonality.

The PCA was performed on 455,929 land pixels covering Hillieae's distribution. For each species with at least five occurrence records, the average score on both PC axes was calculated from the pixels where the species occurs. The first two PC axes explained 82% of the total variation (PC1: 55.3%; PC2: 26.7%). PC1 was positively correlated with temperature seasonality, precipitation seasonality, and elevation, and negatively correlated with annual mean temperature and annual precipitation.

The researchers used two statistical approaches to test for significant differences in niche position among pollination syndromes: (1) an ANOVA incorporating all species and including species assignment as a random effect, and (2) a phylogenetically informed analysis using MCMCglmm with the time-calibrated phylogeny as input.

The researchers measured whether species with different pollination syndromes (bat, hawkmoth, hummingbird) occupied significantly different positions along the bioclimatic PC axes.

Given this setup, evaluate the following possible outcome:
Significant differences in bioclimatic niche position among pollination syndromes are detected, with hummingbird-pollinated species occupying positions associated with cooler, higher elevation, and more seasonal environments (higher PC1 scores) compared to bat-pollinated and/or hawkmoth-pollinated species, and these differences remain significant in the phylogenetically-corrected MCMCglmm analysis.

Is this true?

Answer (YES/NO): NO